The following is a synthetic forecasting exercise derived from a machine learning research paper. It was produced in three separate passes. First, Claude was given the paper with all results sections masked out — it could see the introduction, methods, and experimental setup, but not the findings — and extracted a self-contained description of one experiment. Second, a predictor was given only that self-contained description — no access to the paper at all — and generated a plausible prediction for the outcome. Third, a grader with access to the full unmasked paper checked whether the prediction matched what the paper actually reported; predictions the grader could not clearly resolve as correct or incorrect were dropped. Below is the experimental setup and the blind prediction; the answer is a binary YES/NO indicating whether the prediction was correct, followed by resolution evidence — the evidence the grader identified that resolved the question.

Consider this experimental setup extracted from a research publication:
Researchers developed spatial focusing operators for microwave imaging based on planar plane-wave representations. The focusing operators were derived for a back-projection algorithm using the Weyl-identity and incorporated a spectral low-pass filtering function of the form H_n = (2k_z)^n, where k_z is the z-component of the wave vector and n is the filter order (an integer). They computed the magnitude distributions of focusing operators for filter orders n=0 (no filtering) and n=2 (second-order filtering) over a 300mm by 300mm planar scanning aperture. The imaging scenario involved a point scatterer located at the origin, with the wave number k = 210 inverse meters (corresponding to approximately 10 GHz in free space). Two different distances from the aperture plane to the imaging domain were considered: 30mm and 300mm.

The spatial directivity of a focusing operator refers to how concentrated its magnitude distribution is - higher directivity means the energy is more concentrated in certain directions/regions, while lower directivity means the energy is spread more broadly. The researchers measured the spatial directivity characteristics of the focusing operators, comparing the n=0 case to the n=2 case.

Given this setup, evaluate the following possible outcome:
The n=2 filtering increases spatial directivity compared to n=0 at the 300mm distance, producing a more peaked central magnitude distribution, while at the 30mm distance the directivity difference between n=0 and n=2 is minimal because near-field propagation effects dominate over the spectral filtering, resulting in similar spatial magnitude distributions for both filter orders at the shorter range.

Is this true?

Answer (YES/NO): NO